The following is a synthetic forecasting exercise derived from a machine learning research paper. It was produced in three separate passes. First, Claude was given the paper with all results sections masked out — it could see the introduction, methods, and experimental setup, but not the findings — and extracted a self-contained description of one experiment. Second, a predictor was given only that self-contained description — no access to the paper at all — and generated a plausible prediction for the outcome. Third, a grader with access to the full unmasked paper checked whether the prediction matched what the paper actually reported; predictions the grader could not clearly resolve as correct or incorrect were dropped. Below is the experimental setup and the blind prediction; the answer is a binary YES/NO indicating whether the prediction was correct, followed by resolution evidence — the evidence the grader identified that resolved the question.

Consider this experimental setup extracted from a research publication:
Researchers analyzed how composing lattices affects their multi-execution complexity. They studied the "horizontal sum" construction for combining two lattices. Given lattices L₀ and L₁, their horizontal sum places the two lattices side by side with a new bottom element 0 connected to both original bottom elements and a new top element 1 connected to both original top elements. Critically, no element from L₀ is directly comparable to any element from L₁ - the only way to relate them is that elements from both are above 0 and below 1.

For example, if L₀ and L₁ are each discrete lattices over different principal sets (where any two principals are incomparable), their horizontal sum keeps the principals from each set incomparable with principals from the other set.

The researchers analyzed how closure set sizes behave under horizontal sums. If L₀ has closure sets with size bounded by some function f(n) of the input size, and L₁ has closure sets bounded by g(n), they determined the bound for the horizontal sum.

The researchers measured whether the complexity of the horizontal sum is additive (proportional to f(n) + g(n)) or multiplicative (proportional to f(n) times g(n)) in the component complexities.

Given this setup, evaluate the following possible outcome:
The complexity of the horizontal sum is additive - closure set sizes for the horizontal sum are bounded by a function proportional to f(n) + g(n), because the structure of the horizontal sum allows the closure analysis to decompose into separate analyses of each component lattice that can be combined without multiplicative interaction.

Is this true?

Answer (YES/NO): YES